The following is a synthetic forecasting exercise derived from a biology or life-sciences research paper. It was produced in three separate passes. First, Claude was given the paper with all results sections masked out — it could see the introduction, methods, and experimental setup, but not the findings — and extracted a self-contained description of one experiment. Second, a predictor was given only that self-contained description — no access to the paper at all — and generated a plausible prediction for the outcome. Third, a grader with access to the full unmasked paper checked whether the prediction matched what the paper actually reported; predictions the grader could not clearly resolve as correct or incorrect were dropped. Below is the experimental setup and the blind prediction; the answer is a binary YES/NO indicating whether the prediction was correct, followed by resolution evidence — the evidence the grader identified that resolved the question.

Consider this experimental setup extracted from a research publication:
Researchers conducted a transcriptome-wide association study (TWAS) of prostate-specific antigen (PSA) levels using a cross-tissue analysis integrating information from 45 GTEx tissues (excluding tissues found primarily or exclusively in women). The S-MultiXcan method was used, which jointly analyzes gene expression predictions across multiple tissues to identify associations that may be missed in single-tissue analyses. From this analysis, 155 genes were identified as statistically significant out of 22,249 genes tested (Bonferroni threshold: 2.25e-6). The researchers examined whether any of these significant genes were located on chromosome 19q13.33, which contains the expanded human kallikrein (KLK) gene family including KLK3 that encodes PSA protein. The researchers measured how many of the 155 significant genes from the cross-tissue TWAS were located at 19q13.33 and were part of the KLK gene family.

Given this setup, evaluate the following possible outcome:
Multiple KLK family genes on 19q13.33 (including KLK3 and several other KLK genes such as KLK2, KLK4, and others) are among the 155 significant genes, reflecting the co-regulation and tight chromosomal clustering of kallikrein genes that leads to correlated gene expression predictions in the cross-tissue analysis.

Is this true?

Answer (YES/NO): YES